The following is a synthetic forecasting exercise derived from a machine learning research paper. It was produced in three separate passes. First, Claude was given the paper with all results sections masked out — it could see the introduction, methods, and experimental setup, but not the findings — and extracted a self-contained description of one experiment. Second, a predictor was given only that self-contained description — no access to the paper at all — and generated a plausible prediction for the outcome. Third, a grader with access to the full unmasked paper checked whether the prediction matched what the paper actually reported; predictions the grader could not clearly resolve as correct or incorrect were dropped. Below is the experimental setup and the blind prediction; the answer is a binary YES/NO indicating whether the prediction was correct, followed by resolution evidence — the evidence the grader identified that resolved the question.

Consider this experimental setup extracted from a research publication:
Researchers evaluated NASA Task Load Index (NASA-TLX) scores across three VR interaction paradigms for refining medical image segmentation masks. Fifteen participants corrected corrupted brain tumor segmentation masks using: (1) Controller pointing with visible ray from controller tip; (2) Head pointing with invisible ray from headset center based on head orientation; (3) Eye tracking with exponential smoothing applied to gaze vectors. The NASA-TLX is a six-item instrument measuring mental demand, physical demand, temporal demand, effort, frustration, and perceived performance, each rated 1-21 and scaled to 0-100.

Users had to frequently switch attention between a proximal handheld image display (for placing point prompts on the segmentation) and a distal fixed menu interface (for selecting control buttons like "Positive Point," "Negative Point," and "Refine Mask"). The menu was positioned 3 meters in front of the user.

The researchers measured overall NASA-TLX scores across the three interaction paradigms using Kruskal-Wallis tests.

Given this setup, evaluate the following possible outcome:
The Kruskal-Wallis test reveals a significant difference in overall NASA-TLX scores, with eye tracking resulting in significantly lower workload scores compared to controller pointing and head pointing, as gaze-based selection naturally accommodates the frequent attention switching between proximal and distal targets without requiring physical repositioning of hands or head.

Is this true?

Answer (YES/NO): NO